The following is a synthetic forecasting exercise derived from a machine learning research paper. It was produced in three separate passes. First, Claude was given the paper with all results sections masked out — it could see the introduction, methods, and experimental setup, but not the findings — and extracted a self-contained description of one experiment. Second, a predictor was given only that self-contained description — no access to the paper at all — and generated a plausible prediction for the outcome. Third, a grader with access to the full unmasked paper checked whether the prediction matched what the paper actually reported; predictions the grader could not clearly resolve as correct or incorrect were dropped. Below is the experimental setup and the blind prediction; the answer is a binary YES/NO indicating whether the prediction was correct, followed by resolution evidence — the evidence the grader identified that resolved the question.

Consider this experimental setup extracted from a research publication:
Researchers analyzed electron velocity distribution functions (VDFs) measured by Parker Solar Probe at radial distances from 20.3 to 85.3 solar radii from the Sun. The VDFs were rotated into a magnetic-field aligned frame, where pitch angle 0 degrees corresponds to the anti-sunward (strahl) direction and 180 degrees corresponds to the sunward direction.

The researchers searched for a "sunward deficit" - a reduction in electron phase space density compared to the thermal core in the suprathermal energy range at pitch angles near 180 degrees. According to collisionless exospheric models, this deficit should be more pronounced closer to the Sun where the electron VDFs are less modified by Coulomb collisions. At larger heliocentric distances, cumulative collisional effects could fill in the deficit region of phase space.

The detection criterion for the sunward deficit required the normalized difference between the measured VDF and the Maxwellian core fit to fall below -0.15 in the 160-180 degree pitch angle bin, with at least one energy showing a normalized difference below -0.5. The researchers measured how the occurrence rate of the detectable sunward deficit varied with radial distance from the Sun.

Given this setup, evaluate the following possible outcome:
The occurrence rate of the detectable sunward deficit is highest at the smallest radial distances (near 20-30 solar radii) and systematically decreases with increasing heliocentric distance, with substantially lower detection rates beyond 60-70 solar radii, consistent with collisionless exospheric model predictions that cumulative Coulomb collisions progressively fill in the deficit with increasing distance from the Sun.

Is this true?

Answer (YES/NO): YES